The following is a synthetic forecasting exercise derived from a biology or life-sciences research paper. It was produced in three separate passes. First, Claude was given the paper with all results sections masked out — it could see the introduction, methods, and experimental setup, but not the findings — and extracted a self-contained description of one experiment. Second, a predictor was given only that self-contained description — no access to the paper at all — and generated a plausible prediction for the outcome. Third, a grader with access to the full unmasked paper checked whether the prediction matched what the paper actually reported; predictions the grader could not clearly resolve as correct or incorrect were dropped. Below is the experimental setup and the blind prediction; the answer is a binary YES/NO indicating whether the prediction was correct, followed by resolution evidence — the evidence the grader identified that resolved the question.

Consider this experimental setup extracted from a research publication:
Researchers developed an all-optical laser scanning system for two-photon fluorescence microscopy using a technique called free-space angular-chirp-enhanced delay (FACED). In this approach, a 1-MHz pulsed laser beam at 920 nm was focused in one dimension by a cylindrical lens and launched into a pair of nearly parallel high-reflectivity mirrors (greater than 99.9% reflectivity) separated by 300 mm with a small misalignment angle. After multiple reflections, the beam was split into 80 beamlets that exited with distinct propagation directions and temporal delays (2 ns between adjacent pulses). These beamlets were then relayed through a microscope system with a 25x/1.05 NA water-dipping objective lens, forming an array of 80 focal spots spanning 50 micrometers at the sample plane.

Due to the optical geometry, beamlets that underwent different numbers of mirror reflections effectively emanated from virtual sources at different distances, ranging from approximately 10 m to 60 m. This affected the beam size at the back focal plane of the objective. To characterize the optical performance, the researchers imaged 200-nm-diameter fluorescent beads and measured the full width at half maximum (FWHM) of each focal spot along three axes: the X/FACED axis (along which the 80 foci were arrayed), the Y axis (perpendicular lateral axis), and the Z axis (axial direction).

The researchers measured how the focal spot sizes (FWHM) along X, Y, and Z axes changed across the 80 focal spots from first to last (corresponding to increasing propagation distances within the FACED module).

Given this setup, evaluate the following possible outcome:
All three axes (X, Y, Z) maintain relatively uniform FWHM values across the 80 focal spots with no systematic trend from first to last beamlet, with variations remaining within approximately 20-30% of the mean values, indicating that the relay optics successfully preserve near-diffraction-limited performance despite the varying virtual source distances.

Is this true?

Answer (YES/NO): NO